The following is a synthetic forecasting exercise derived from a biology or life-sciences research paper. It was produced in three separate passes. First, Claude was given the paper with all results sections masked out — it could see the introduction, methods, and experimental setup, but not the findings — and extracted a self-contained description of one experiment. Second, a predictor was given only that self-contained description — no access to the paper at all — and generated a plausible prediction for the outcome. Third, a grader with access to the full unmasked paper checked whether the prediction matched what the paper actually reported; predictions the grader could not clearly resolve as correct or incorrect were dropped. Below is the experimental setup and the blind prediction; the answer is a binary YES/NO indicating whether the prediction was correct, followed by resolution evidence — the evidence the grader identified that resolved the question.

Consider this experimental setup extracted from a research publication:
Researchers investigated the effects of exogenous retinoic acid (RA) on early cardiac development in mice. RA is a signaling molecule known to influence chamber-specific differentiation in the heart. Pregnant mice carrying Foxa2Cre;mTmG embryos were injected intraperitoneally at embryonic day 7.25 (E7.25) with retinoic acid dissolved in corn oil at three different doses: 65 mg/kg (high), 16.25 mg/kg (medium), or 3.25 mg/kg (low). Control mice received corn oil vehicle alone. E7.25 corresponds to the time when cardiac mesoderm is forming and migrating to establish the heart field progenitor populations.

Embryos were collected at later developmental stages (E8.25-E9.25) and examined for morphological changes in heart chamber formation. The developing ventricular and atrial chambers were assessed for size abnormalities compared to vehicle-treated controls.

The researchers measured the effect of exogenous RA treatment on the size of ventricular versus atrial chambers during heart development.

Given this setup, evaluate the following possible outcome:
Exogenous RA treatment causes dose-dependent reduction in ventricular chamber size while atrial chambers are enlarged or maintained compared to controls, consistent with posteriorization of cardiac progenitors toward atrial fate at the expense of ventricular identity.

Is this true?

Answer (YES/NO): NO